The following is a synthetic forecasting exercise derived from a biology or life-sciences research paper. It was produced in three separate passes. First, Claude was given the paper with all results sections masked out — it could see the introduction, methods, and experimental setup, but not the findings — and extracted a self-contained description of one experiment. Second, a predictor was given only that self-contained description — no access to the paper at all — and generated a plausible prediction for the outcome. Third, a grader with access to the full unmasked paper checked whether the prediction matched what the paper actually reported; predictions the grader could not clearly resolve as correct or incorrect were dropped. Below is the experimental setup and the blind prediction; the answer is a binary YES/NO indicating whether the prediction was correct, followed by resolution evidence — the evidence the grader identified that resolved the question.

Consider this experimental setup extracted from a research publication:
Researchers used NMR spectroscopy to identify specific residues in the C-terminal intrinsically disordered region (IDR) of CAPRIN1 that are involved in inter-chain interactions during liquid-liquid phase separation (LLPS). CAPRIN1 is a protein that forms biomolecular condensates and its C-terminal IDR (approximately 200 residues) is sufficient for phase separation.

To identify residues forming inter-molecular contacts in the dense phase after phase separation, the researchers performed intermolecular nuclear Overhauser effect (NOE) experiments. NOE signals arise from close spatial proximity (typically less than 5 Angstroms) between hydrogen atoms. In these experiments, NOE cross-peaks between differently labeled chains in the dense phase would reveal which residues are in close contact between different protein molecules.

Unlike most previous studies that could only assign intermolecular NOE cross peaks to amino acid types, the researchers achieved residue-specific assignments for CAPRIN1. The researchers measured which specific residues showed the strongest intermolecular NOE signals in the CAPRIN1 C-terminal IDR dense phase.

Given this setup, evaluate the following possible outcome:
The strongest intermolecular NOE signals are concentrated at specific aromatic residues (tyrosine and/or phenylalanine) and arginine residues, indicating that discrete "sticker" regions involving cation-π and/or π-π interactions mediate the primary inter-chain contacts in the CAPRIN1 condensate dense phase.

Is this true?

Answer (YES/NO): YES